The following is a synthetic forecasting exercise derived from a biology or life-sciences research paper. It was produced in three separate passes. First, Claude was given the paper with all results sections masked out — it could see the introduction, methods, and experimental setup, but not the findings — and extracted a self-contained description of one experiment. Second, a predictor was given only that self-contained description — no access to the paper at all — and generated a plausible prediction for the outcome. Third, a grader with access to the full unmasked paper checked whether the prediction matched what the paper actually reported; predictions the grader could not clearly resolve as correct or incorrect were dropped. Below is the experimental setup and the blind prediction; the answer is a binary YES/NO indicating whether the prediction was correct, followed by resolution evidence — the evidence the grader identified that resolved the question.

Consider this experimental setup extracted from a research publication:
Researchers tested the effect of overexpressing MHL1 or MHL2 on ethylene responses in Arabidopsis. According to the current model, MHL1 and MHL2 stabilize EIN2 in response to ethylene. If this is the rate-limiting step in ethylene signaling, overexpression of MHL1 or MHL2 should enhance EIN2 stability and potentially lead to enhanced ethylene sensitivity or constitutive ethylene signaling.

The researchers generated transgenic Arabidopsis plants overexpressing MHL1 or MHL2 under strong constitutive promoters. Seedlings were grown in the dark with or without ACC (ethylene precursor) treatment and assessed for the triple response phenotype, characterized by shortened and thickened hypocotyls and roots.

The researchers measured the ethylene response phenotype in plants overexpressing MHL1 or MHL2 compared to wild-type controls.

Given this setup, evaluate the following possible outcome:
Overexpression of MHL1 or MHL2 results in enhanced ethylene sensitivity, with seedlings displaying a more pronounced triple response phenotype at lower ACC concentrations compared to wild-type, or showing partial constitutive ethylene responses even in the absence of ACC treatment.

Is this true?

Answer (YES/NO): NO